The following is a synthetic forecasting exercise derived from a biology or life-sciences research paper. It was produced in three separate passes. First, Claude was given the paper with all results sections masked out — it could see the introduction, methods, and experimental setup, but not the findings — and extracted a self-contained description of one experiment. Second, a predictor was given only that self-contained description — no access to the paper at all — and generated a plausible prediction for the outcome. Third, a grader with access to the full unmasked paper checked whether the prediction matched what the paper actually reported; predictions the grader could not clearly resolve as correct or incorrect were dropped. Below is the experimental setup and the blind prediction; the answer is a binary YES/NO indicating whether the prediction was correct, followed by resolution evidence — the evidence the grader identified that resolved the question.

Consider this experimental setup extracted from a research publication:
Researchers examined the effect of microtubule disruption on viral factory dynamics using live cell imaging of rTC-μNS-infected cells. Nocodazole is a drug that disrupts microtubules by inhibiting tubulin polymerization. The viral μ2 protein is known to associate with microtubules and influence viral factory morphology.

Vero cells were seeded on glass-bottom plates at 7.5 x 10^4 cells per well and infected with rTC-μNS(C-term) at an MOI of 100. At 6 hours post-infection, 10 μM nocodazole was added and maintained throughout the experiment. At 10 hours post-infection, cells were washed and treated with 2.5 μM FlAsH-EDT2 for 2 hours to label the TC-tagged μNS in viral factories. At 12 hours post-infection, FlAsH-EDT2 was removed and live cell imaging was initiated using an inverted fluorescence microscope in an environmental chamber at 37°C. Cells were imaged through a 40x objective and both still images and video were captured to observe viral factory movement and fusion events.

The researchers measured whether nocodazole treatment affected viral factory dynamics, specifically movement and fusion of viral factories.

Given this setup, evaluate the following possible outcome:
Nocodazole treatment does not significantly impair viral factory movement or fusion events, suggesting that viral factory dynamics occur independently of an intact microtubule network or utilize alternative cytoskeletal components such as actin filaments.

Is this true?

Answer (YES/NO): NO